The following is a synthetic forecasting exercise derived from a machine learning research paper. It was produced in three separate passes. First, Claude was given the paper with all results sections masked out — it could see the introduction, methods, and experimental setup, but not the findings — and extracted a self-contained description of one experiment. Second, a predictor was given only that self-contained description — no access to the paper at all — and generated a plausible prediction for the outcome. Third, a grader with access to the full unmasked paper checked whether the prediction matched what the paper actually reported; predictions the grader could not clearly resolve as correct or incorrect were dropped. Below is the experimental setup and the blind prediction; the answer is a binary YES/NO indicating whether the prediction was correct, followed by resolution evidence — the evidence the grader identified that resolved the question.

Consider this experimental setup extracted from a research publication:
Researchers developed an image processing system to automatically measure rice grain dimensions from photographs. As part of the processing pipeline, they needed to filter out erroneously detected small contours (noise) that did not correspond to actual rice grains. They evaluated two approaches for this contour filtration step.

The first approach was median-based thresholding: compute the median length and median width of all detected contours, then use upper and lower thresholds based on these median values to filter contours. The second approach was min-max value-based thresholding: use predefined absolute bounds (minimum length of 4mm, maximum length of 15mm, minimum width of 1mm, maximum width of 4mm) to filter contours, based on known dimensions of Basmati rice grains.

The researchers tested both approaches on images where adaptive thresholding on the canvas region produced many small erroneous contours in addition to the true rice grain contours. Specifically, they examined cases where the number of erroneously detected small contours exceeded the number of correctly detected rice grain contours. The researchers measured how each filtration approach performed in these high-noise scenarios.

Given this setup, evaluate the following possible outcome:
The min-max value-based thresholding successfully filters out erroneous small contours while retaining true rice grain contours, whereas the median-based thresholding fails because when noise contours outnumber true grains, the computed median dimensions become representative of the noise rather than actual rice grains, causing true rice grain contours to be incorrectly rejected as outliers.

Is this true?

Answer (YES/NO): YES